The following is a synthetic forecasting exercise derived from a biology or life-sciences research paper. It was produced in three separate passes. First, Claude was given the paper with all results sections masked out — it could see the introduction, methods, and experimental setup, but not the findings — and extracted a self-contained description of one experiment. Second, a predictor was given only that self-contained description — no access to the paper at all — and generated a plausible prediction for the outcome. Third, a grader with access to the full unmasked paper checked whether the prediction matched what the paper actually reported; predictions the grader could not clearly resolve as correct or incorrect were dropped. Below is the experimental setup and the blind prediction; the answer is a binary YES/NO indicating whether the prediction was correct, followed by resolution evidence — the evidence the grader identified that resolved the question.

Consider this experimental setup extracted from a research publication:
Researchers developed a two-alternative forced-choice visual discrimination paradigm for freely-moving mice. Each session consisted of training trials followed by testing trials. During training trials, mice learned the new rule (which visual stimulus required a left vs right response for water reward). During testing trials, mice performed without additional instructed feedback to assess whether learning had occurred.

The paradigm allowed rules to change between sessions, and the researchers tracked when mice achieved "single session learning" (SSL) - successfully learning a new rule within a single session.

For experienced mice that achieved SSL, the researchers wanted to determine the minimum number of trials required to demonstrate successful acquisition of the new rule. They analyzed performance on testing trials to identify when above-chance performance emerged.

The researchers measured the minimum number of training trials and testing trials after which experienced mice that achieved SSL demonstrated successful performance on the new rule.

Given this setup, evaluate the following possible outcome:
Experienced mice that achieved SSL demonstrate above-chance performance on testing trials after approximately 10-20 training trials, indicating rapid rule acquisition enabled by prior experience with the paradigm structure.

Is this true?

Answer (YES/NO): NO